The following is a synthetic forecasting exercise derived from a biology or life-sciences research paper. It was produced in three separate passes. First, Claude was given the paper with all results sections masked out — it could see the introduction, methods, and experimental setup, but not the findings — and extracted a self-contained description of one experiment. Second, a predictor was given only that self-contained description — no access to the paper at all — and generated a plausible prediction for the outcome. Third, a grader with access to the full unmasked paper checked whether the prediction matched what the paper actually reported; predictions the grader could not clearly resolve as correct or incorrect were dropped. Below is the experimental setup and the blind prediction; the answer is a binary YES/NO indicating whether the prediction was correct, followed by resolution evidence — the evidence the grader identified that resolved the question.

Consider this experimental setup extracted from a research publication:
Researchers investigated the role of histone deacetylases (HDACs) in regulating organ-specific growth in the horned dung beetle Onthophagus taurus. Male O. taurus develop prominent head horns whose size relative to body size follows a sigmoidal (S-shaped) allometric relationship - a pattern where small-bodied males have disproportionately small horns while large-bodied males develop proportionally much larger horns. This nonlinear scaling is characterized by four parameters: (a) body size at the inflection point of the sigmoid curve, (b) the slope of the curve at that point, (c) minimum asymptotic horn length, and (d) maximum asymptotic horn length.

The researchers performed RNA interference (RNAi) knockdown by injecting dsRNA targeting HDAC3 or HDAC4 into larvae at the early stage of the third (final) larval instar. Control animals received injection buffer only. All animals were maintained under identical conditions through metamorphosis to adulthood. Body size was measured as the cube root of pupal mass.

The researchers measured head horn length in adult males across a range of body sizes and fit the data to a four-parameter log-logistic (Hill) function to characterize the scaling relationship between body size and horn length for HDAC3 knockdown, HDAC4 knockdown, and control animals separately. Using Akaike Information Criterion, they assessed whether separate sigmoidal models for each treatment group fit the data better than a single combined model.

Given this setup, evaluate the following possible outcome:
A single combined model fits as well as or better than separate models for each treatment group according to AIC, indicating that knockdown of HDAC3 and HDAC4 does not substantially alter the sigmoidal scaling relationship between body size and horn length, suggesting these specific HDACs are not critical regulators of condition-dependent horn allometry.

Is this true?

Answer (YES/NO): NO